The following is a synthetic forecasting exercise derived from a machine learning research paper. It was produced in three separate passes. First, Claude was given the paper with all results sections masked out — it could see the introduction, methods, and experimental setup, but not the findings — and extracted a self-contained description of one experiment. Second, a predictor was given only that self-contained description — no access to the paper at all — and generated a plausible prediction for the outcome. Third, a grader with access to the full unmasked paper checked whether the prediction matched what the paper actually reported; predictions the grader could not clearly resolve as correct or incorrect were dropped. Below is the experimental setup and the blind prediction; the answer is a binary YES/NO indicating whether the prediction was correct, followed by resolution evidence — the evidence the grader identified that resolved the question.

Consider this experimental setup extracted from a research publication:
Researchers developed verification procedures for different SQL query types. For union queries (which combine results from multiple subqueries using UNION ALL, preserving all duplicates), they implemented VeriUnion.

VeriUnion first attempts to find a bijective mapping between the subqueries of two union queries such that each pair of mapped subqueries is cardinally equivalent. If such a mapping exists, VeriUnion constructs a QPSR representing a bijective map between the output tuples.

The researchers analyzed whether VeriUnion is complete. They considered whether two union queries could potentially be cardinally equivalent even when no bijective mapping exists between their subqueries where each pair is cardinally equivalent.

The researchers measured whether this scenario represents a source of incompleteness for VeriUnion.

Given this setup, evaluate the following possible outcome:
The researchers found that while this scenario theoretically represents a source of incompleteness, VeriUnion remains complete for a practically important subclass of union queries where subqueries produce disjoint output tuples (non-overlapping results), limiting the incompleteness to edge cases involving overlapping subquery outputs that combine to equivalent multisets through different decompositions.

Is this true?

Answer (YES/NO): NO